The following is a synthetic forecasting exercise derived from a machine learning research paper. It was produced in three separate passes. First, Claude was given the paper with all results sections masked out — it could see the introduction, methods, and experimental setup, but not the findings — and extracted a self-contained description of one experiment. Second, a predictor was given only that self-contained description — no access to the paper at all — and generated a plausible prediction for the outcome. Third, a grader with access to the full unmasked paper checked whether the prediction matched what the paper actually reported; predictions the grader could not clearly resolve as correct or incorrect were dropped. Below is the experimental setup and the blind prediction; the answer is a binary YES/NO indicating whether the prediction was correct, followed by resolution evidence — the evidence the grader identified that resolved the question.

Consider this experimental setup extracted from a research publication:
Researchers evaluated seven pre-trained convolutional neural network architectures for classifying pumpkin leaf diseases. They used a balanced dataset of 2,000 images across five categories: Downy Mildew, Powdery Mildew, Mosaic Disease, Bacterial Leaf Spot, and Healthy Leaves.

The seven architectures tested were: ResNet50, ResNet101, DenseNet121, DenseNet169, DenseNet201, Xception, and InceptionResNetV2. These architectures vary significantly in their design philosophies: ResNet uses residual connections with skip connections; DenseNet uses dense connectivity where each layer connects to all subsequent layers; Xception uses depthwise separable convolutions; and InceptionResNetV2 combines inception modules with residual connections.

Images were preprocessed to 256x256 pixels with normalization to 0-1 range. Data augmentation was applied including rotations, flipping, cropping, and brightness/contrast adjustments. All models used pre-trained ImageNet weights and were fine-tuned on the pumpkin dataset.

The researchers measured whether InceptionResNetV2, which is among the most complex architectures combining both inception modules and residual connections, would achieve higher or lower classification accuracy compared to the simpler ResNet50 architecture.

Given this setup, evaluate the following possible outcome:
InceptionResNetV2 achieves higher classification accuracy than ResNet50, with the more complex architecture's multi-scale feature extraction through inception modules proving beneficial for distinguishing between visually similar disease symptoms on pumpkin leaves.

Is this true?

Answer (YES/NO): NO